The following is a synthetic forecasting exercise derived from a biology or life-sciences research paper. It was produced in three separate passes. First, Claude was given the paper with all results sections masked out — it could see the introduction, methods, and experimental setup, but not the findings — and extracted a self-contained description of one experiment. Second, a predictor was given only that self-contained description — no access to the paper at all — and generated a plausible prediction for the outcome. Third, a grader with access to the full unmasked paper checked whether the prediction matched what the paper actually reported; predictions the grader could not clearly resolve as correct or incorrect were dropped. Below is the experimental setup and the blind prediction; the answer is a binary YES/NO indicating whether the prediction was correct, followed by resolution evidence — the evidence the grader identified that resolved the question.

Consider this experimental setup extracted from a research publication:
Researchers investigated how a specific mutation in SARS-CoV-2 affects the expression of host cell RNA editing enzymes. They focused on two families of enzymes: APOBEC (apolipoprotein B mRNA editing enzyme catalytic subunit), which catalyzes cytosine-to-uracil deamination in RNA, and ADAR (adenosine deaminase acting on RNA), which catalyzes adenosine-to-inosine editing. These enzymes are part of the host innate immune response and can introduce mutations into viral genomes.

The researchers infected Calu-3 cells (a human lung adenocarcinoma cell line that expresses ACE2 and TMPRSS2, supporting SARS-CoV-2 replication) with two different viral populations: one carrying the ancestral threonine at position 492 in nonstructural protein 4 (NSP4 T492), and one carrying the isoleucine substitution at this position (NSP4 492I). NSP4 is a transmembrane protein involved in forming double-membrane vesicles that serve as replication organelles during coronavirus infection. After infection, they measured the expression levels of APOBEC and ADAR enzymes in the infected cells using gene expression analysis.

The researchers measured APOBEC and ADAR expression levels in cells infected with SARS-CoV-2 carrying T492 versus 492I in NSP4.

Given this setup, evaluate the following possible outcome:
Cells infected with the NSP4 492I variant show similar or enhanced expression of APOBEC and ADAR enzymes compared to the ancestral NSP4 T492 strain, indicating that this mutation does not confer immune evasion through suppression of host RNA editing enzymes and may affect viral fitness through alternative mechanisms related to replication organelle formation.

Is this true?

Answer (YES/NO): NO